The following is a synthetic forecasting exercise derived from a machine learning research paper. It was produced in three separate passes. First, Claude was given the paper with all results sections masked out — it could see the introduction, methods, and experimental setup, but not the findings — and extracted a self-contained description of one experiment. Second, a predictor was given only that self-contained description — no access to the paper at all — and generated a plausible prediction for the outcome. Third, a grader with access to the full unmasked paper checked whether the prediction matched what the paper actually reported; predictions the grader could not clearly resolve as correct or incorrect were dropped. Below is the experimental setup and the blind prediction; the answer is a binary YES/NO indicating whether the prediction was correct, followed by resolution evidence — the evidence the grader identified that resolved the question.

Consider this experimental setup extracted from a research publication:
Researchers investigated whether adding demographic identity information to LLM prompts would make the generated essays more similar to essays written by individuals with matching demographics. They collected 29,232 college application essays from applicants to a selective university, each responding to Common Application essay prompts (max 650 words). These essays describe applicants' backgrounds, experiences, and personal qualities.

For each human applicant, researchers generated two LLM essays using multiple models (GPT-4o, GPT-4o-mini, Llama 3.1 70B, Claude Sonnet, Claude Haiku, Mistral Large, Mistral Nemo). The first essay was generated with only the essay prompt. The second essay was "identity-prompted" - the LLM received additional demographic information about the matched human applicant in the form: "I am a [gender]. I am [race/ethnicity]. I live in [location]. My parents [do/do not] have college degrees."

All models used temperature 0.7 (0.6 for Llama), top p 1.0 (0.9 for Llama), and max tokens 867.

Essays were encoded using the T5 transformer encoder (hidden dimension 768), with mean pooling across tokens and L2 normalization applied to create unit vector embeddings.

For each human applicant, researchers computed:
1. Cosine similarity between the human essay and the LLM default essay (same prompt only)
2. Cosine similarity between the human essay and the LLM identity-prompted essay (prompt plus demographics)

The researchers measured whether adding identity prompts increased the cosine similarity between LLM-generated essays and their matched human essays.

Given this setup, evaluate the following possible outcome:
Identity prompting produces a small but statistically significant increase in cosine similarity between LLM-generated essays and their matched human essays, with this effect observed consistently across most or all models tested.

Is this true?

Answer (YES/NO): NO